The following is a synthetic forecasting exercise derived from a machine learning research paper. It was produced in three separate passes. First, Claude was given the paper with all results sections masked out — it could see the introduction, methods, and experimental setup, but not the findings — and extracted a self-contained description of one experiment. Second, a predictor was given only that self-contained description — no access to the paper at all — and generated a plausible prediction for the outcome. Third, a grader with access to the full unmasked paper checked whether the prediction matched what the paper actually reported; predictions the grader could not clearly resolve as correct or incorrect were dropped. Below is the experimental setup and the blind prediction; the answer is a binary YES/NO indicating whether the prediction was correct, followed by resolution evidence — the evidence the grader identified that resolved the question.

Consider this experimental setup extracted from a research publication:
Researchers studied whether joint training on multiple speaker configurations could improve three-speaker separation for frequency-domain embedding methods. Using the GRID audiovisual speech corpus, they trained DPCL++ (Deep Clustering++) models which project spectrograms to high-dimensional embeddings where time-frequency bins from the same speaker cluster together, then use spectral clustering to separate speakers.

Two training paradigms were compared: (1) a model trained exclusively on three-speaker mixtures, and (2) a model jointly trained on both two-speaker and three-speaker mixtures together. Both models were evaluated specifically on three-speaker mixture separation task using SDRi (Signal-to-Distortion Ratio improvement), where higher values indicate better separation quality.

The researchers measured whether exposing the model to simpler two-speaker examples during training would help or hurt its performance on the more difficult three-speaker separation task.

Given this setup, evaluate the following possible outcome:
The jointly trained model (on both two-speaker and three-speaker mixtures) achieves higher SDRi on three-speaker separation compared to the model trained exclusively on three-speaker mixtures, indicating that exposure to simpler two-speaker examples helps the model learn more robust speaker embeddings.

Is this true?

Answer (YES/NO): YES